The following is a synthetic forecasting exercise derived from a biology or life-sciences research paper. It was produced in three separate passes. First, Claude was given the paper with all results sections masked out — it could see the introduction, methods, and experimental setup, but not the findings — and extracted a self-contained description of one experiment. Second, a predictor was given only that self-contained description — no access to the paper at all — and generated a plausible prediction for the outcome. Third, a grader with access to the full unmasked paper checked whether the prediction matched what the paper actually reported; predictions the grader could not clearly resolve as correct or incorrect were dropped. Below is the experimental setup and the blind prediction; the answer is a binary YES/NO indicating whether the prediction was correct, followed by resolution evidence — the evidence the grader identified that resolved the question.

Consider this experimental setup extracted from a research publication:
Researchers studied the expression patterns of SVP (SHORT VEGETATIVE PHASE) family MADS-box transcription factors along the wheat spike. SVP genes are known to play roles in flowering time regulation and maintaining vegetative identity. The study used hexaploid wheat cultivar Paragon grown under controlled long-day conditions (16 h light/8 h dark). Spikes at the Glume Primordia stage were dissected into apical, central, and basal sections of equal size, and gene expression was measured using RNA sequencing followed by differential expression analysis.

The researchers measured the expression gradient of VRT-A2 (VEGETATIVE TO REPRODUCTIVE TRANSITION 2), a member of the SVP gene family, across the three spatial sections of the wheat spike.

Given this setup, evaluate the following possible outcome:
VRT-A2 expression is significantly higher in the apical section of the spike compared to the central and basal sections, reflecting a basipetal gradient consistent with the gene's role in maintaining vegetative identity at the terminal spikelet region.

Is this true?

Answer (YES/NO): NO